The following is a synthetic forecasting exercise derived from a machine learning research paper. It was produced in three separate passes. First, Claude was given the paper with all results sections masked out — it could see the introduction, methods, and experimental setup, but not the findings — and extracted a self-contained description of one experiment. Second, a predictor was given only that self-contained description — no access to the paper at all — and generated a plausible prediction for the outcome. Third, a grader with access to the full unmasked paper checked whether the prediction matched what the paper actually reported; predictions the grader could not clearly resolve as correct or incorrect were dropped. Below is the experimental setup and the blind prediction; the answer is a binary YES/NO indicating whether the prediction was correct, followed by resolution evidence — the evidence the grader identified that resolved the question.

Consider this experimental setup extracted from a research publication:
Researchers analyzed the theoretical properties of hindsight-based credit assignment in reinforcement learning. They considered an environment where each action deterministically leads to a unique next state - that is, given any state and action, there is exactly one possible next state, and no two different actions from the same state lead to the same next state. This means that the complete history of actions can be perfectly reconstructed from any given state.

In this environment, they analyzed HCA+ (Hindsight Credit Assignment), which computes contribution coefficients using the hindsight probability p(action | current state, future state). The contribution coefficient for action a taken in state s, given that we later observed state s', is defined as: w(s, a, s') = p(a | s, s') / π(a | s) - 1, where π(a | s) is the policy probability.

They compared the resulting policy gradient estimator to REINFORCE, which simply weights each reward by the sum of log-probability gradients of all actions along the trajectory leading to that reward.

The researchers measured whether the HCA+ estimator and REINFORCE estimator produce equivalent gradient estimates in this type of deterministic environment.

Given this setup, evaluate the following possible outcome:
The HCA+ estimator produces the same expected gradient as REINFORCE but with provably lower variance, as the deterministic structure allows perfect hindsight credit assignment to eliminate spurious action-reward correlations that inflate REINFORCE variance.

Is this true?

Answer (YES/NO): NO